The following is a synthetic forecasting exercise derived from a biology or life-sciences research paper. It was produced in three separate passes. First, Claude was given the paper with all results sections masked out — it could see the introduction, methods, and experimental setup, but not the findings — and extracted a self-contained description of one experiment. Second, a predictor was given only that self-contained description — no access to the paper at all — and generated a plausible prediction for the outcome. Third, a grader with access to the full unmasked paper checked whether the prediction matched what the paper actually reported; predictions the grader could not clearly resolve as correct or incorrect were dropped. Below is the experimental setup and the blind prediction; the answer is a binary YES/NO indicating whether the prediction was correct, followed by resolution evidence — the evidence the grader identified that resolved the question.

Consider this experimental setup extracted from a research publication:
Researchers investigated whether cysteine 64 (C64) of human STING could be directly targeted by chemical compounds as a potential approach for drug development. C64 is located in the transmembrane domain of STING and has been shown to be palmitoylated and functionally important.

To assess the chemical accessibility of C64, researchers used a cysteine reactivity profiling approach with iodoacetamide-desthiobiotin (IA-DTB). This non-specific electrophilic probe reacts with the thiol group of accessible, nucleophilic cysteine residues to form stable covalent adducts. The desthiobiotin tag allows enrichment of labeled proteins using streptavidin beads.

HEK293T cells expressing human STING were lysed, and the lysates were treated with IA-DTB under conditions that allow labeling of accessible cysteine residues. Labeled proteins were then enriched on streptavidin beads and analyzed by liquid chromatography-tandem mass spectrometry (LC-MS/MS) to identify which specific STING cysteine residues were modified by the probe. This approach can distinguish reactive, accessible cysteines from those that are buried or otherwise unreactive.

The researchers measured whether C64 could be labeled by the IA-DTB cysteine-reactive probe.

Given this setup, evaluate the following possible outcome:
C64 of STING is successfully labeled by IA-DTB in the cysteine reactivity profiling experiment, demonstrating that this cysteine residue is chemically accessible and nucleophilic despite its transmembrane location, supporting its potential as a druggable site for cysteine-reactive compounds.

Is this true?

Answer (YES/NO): NO